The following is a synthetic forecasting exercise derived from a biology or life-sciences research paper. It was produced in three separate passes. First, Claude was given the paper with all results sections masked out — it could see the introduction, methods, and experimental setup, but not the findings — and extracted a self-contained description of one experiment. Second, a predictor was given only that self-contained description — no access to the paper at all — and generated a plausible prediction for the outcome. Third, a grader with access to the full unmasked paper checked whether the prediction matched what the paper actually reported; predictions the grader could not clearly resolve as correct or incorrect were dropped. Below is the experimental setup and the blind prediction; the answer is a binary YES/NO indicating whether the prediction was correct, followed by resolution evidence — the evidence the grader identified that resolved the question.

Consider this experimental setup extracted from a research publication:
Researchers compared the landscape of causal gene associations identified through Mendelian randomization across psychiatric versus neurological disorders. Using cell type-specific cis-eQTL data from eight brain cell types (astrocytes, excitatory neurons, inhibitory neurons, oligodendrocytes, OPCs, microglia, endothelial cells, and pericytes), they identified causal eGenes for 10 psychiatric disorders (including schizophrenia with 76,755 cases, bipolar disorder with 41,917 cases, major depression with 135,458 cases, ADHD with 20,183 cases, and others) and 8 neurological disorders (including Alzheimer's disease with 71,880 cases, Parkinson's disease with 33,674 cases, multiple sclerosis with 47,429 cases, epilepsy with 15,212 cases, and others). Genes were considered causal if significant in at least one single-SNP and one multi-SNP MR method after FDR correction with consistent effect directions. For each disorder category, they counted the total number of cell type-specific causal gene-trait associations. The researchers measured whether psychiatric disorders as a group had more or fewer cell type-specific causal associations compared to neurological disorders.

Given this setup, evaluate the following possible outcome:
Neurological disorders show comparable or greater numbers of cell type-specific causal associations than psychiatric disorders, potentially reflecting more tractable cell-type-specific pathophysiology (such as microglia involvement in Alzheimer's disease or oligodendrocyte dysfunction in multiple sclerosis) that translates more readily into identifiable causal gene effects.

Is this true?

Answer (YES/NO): NO